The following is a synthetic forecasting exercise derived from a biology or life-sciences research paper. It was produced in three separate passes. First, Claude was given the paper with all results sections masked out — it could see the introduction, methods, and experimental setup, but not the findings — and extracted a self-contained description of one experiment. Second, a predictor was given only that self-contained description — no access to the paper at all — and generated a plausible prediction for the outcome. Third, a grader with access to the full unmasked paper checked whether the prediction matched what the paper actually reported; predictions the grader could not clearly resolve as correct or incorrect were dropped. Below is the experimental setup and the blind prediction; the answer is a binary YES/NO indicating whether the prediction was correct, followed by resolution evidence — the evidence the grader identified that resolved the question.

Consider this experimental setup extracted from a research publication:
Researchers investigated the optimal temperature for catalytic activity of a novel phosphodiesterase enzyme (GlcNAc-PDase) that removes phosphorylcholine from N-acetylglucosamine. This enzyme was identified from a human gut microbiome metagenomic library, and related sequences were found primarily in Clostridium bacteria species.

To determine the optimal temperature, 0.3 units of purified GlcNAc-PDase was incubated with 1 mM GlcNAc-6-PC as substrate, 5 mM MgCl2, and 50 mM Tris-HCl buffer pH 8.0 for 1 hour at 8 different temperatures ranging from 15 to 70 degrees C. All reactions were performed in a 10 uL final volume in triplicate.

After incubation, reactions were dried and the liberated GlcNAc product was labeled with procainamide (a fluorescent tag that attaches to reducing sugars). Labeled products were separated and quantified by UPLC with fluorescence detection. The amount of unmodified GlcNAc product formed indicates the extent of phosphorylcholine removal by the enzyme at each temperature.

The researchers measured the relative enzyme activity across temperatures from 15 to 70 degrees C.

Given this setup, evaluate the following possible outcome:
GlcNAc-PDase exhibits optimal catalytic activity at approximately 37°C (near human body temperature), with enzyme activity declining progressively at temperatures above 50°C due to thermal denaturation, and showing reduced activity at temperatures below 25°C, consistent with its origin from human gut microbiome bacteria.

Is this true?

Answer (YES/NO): YES